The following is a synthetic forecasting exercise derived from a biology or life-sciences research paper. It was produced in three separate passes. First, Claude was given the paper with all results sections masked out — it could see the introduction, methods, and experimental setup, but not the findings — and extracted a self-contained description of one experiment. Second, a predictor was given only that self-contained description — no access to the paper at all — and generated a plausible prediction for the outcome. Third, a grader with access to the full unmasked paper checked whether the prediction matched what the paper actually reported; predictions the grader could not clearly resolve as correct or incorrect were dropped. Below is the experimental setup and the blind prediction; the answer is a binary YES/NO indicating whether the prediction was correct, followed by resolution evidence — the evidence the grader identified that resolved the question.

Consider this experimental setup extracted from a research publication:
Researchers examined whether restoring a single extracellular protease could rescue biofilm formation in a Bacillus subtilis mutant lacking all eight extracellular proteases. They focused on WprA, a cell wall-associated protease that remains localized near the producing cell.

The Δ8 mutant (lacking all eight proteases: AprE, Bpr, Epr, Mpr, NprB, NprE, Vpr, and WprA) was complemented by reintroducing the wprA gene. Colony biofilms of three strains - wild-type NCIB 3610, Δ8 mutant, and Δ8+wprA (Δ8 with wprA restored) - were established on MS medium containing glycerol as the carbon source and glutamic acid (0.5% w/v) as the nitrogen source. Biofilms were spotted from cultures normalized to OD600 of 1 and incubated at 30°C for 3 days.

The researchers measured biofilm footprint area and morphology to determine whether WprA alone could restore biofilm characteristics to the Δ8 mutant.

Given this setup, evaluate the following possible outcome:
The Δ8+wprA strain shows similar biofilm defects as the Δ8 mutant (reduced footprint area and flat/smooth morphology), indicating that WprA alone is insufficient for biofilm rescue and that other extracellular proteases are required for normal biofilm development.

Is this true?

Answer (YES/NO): NO